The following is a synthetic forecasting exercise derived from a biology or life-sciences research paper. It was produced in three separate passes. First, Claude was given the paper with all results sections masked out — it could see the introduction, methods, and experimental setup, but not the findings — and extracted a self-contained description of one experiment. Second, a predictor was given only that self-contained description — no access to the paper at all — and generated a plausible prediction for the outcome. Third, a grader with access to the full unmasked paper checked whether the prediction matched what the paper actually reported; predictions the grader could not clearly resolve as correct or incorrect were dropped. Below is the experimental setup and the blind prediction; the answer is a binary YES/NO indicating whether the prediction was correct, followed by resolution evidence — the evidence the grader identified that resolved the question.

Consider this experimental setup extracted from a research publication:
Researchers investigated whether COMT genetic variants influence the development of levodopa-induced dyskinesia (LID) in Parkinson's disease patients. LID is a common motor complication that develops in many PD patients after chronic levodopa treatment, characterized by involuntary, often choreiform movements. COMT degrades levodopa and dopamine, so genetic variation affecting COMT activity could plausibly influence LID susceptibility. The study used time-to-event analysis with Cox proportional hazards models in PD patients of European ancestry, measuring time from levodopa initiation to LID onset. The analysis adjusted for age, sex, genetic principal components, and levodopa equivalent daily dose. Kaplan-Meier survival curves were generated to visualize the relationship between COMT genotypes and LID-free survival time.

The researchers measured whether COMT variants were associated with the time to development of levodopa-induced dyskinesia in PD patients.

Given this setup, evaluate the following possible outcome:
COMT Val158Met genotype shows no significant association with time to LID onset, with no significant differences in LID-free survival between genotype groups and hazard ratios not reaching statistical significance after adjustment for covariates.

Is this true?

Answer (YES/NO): YES